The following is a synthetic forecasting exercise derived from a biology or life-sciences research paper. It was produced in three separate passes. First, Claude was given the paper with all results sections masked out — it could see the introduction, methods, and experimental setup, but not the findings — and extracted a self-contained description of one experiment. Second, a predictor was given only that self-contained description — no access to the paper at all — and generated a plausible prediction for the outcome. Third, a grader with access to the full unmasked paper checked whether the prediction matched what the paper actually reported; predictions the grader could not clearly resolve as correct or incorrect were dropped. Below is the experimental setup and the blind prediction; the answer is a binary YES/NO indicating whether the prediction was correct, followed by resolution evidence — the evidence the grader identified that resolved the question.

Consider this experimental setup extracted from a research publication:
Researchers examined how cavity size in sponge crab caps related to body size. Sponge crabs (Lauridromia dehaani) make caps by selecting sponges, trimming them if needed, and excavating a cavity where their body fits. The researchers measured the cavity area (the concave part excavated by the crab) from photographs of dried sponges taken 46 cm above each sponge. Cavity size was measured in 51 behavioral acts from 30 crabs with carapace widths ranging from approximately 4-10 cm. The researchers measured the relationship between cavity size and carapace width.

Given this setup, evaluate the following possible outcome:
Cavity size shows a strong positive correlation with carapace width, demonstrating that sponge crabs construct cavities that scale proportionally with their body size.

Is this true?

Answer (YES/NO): YES